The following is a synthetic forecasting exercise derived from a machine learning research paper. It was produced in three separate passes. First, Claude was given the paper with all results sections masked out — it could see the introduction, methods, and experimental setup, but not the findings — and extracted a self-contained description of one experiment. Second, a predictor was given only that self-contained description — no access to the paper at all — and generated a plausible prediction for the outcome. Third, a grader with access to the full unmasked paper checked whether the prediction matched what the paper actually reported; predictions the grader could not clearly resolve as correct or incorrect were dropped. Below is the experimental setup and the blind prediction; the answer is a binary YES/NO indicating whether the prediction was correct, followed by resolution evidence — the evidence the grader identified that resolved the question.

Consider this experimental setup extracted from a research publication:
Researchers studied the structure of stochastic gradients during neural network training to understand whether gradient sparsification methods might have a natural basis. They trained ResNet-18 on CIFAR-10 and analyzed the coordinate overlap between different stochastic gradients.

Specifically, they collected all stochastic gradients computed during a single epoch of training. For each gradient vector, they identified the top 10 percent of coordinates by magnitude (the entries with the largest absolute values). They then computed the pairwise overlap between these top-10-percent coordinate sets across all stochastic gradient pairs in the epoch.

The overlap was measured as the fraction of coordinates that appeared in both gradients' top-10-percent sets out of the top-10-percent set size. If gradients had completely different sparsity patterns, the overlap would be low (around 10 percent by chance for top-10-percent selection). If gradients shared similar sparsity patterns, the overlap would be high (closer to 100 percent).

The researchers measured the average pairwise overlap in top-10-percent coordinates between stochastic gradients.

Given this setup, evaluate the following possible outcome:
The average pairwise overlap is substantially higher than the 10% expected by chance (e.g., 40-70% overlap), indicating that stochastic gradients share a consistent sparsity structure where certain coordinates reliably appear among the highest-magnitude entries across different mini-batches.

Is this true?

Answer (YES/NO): YES